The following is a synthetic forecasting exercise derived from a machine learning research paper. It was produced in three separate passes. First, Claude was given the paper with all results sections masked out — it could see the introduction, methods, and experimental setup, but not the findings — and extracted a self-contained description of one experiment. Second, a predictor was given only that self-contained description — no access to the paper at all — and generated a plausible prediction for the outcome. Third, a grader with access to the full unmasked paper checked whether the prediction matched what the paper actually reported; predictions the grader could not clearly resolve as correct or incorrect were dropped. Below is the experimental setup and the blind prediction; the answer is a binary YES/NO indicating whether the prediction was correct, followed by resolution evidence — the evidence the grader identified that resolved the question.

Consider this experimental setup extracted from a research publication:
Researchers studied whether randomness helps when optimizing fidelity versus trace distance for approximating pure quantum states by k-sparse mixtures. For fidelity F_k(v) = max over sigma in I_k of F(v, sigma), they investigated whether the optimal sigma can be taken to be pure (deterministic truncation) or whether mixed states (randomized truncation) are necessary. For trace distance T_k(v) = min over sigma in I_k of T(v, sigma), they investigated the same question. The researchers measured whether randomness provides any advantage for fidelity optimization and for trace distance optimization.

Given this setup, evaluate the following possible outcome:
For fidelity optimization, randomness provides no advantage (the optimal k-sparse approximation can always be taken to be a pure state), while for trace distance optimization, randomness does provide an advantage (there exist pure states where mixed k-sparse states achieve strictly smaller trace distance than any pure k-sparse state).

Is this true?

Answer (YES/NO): YES